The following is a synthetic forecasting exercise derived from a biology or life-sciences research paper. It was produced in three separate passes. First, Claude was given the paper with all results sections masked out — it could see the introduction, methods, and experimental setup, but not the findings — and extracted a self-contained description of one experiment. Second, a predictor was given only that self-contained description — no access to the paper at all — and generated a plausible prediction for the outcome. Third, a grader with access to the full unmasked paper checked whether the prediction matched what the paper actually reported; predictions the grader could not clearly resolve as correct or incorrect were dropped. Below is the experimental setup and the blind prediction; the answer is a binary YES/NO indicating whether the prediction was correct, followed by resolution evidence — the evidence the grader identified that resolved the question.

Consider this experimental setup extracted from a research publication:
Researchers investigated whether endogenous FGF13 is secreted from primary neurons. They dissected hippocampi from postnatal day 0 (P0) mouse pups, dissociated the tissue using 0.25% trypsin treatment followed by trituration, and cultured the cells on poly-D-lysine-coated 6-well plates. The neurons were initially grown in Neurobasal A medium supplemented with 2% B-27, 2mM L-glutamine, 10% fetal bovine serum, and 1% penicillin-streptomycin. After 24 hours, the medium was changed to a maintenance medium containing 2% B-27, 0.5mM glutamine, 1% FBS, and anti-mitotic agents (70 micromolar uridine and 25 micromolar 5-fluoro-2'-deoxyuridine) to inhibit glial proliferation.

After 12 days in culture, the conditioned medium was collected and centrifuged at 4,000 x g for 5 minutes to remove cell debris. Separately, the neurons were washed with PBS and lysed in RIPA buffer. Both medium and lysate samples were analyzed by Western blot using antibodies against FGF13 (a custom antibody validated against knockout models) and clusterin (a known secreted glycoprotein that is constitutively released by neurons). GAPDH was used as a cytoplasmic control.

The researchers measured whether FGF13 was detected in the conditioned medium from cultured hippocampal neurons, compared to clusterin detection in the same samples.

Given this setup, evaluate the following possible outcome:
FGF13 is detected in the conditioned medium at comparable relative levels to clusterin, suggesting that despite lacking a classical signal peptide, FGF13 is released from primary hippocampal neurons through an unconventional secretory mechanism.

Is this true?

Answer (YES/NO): NO